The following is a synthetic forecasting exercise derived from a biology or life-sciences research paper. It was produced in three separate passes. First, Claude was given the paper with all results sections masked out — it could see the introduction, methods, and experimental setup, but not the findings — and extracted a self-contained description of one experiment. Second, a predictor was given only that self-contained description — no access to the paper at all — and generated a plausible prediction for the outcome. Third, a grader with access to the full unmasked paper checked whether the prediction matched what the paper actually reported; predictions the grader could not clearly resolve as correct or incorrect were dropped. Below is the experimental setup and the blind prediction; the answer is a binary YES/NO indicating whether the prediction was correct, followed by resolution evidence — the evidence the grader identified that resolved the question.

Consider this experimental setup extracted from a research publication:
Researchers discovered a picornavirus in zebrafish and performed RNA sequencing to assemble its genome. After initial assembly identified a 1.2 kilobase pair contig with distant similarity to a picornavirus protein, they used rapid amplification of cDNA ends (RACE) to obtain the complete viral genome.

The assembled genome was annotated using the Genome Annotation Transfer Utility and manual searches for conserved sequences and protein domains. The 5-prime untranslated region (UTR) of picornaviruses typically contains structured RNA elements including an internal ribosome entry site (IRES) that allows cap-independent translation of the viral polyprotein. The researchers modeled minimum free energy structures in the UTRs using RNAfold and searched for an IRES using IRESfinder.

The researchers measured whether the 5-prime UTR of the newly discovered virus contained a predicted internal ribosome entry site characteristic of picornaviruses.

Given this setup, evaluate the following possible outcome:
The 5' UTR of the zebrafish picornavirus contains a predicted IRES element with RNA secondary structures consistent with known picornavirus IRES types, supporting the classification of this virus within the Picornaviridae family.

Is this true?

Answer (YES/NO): NO